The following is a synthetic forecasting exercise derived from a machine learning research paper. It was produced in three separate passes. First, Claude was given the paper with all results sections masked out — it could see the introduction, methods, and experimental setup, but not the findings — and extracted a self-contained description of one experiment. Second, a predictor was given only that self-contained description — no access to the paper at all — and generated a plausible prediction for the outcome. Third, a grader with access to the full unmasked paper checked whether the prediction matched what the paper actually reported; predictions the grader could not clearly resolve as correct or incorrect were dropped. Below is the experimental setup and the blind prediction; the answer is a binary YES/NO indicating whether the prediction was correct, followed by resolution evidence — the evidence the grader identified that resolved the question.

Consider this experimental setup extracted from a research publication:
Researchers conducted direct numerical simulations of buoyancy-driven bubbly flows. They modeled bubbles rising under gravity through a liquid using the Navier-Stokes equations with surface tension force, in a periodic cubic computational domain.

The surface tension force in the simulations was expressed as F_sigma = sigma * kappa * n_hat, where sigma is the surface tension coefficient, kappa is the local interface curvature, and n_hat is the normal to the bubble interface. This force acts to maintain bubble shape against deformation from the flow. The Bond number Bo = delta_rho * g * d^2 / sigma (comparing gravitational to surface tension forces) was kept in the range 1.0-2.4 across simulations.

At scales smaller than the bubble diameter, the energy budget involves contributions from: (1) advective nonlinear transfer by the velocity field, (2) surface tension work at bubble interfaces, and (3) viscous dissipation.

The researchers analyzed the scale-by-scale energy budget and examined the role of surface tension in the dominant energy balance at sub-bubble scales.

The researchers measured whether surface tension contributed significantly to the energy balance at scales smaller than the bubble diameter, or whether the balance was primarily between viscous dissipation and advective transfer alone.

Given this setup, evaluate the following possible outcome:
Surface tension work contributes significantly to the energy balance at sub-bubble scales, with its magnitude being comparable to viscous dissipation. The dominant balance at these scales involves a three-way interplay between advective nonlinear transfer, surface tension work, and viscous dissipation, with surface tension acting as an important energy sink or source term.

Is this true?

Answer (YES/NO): YES